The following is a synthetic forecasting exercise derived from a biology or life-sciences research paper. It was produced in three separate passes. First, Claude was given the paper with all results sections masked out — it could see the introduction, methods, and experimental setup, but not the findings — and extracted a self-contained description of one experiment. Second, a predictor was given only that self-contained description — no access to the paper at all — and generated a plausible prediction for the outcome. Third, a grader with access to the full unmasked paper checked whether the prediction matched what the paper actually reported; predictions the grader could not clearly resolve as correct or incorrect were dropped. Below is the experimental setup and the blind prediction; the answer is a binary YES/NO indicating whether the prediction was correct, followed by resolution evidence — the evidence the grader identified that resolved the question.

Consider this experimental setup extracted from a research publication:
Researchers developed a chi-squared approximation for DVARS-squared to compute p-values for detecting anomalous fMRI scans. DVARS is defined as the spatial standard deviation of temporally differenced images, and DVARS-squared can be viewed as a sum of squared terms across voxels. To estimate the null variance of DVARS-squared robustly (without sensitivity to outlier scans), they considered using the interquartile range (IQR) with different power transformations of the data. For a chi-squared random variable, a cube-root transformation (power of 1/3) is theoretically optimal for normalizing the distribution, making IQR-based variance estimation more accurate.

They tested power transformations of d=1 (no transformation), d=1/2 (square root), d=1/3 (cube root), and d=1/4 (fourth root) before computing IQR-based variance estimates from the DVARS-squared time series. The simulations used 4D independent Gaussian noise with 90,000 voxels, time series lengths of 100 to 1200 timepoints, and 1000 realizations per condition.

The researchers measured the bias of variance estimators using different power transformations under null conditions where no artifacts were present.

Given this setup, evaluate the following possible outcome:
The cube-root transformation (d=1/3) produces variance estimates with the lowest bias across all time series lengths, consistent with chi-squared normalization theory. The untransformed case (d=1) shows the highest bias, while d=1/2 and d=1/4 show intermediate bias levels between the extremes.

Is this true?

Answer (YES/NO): NO